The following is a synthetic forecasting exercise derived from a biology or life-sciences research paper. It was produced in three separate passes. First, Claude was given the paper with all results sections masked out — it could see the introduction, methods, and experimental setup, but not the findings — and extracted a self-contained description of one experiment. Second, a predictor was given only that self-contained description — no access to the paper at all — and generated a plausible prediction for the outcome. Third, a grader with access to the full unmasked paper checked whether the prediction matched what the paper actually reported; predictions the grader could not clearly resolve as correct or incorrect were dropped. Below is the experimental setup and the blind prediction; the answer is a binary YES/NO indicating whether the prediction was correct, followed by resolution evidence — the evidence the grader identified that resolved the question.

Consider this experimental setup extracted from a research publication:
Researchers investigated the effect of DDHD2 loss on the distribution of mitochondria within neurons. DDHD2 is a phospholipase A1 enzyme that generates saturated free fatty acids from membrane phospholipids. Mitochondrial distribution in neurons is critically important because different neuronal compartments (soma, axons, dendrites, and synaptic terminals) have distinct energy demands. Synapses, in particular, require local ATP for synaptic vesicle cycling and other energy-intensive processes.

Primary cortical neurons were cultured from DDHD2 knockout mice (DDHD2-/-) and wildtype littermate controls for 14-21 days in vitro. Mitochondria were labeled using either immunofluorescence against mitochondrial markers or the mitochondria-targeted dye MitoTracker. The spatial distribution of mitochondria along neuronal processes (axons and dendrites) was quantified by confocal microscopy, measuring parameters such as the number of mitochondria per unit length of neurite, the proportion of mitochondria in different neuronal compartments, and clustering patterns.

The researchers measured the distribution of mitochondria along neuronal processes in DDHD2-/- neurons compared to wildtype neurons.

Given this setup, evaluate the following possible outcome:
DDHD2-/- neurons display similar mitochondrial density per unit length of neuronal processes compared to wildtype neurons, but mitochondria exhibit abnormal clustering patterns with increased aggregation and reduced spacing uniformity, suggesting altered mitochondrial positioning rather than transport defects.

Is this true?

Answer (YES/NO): NO